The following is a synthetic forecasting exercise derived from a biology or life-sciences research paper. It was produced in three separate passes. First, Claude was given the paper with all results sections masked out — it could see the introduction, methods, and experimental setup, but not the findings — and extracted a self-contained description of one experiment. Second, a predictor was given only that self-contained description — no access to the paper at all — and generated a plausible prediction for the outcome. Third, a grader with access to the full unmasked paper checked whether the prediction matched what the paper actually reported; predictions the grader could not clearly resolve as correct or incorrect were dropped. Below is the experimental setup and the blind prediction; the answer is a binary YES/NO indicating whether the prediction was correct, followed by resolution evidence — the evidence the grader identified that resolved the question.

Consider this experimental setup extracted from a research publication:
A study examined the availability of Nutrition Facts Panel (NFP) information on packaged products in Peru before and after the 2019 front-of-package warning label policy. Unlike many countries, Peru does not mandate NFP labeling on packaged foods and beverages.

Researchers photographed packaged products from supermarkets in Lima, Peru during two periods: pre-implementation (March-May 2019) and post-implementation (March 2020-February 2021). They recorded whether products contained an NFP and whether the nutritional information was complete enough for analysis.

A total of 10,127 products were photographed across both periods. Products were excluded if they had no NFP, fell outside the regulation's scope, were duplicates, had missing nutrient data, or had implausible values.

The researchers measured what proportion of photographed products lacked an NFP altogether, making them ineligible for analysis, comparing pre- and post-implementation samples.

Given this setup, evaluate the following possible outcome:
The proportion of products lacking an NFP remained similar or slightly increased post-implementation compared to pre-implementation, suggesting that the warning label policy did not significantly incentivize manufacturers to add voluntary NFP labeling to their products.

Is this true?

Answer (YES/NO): YES